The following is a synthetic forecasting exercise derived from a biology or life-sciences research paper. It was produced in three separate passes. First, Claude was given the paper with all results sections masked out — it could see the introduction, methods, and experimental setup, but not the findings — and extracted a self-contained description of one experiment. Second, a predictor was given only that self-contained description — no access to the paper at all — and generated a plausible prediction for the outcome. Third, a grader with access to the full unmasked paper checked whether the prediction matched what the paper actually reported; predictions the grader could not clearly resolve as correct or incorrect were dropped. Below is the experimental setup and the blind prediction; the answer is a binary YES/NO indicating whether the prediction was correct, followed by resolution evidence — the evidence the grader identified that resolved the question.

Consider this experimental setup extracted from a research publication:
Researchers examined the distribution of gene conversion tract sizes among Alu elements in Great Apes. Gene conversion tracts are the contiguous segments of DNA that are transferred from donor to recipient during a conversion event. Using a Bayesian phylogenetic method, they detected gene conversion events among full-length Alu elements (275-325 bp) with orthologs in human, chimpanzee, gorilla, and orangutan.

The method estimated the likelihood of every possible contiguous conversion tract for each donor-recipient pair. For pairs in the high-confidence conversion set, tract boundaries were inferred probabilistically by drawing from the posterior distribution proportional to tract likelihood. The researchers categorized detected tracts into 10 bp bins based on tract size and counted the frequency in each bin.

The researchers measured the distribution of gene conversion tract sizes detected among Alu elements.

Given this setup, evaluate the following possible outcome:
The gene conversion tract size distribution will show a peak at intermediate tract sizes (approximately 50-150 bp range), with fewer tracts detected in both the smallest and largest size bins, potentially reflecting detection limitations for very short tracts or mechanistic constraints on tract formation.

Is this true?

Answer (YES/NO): YES